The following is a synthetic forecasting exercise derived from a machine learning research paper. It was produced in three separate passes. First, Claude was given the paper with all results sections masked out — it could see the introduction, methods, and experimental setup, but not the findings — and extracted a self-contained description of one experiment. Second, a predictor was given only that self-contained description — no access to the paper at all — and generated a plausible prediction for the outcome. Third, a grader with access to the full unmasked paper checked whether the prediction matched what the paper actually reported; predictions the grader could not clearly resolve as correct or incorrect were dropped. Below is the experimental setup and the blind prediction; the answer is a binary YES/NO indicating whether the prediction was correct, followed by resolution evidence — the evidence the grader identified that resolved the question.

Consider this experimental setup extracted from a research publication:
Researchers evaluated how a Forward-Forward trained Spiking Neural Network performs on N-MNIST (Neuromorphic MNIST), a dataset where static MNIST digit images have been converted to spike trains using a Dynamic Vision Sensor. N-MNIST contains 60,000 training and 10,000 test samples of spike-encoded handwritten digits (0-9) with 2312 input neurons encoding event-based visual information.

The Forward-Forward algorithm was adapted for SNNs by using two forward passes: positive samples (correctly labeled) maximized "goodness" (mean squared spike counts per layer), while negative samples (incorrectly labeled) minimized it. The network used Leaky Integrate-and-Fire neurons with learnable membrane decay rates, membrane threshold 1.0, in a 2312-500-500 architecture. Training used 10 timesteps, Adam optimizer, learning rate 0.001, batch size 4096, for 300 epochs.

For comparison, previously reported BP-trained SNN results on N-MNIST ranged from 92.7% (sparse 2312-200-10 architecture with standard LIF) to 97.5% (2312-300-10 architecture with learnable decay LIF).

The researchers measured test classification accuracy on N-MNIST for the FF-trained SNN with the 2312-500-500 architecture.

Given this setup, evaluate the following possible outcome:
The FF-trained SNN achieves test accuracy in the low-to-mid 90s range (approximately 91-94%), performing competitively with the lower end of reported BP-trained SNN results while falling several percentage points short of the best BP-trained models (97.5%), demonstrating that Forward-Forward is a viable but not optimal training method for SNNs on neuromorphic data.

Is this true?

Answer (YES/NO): NO